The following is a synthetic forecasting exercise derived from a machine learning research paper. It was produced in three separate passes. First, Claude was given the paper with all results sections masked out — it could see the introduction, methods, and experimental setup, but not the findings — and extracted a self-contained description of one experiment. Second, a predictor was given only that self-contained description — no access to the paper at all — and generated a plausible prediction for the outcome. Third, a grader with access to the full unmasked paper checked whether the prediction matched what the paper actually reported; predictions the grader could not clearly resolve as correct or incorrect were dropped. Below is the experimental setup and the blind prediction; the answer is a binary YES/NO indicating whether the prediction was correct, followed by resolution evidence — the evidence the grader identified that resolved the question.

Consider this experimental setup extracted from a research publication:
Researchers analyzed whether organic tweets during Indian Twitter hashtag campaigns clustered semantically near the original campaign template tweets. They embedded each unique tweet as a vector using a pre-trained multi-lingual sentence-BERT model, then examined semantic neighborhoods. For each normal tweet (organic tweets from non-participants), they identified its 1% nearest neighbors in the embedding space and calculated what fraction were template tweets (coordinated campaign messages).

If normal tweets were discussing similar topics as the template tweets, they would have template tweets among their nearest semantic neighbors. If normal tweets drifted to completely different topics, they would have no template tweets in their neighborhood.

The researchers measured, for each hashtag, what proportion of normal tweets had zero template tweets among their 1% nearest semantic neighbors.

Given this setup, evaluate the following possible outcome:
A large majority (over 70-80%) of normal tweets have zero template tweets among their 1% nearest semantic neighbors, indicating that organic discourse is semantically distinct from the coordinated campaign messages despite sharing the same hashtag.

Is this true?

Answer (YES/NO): YES